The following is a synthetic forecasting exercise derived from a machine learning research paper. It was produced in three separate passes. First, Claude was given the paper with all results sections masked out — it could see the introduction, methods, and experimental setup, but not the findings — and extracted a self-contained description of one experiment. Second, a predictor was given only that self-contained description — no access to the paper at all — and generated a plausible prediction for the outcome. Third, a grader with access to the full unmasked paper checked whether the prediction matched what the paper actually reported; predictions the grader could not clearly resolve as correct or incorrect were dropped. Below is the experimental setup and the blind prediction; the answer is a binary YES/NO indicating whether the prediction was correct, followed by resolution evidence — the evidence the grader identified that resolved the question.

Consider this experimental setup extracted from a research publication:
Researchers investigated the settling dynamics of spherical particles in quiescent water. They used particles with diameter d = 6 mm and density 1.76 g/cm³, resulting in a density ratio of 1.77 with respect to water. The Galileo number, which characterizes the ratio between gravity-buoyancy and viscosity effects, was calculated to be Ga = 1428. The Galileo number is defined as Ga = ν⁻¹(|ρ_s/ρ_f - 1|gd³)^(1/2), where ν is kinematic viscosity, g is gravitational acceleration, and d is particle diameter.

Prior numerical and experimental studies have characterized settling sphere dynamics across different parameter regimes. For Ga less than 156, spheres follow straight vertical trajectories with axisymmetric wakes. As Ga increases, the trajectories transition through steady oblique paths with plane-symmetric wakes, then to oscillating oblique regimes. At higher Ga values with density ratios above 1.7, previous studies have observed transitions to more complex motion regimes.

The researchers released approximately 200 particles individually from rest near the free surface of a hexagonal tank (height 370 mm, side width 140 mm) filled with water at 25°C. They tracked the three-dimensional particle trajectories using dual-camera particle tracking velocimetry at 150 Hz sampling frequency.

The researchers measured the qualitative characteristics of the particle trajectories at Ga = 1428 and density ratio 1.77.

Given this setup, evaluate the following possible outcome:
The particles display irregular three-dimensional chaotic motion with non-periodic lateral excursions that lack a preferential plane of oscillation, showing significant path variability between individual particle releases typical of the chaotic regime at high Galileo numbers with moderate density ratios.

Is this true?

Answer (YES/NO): YES